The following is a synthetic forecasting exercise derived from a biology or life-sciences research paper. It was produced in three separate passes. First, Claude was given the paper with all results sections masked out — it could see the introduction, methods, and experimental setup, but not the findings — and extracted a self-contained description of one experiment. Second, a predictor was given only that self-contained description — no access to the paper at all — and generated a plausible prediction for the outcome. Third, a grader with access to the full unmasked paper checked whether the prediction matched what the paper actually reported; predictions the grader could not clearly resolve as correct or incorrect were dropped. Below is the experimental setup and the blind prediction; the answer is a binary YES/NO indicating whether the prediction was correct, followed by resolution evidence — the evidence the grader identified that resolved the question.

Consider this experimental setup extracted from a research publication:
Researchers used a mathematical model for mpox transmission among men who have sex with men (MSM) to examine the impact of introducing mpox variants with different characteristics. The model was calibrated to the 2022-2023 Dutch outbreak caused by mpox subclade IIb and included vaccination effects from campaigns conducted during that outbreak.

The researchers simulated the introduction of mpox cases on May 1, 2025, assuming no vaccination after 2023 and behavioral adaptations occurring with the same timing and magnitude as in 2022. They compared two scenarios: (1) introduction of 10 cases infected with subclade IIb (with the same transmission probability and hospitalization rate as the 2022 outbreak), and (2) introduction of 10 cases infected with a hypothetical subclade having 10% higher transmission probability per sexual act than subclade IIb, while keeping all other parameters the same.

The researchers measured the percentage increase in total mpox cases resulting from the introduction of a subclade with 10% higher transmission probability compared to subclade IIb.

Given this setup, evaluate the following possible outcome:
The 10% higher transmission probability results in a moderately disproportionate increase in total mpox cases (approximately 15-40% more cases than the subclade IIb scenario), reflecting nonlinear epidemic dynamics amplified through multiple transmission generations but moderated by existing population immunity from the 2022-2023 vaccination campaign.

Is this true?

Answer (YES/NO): NO